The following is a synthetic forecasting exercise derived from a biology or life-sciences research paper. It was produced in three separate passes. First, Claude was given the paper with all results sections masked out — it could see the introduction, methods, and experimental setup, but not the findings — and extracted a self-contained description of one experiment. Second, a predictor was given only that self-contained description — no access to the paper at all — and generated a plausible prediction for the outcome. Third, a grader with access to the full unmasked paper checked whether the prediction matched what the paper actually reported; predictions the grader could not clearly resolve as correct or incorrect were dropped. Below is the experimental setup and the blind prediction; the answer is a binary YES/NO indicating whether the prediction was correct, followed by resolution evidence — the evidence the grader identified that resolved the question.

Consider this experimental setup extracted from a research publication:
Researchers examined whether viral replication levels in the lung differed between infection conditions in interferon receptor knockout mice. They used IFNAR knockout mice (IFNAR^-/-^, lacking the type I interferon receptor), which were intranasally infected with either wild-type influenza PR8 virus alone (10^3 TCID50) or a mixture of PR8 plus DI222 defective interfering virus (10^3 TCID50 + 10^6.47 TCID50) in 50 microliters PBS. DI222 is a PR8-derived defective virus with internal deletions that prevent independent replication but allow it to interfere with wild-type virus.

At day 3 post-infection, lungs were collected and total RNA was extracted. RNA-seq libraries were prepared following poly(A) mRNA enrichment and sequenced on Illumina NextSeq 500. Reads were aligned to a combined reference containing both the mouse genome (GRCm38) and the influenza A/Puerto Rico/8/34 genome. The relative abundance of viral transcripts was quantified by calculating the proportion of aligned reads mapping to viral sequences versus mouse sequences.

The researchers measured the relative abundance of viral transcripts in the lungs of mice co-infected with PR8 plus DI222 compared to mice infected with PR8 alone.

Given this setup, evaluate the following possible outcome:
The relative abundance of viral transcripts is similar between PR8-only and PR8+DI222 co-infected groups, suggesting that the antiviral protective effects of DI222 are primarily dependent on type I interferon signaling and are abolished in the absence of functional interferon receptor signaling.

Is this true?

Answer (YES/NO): NO